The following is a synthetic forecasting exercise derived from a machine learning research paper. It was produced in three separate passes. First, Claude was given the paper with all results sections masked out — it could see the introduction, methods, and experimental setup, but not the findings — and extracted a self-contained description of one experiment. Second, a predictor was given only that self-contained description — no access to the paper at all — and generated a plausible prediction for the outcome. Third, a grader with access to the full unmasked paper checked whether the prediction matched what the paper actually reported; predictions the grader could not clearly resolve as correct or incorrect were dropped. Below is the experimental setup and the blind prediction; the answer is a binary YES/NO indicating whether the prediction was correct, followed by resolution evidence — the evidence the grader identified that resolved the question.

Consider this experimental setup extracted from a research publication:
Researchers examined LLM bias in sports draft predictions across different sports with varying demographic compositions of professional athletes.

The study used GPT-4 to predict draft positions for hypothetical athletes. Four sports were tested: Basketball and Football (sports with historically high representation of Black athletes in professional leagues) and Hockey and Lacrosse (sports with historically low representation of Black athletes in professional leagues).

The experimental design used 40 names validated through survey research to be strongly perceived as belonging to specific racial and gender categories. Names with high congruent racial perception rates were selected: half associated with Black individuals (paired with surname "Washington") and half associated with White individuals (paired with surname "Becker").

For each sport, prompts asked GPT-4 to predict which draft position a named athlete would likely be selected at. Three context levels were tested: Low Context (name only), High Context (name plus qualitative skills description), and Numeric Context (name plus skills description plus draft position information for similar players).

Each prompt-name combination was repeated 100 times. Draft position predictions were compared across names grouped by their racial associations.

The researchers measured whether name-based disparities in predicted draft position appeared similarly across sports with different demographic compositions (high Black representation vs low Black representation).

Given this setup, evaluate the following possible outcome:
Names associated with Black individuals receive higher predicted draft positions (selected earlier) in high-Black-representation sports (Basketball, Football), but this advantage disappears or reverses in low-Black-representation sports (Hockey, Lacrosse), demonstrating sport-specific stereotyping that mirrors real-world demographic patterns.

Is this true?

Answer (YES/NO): NO